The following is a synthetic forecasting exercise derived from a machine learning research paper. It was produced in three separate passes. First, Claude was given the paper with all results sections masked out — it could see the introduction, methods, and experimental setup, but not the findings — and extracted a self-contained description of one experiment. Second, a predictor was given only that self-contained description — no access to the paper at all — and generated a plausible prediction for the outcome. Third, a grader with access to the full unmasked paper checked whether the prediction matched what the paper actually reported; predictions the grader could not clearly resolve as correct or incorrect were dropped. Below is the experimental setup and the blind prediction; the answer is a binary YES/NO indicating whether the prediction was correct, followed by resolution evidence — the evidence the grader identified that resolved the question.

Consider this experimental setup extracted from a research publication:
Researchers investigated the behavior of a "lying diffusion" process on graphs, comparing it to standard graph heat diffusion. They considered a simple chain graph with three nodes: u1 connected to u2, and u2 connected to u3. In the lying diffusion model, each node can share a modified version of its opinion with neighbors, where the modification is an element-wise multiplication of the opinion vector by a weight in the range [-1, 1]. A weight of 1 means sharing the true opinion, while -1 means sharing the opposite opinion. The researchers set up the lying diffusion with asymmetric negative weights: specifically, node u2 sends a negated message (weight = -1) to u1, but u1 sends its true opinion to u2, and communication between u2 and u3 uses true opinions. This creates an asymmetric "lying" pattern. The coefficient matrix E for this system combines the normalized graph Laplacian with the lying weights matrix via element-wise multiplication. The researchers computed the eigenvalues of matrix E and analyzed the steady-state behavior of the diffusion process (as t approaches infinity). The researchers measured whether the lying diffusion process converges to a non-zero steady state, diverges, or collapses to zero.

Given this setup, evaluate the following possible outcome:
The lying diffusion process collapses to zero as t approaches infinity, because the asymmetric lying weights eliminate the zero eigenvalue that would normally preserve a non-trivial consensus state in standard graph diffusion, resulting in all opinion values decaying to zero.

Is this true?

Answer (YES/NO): YES